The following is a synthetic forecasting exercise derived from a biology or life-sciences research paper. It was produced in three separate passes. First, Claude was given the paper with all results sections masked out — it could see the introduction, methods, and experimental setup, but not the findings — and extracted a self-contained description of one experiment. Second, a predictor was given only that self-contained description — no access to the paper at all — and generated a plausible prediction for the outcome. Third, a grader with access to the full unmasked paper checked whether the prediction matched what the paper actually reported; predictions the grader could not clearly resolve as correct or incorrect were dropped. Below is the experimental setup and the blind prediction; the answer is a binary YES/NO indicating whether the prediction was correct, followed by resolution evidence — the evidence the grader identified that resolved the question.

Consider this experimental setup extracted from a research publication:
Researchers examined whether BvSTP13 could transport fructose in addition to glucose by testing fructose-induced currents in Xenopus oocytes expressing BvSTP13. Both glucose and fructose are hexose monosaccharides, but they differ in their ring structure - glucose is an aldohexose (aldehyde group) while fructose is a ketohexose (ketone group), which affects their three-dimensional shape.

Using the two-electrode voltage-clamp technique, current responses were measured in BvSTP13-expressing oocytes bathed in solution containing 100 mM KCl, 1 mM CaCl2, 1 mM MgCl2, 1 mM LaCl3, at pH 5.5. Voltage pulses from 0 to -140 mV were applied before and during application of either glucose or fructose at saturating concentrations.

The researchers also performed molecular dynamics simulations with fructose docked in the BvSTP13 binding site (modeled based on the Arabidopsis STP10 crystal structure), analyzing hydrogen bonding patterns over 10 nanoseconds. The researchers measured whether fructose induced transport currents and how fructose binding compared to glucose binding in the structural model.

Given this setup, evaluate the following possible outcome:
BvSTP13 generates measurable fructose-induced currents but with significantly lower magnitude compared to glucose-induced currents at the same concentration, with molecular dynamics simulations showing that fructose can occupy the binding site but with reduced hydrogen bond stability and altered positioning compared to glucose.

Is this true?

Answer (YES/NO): NO